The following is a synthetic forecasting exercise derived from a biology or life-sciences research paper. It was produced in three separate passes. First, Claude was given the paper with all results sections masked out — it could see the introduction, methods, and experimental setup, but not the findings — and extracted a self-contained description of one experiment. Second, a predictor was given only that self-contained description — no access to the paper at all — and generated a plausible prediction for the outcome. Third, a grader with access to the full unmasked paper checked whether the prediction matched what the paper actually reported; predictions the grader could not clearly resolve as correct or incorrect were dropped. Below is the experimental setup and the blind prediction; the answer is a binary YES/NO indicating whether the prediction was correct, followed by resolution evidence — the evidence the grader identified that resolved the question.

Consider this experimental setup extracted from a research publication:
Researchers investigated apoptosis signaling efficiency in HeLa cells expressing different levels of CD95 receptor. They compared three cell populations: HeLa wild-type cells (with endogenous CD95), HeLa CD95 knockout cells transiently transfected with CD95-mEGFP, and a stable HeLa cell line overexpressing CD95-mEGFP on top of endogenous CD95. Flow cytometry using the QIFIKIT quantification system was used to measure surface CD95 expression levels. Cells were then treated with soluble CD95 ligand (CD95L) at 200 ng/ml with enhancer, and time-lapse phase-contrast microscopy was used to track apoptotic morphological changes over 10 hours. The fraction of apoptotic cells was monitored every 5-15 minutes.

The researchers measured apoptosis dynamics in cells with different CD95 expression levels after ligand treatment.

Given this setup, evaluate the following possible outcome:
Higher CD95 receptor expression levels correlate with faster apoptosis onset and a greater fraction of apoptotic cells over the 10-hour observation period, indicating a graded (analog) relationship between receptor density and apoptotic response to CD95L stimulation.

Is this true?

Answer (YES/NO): YES